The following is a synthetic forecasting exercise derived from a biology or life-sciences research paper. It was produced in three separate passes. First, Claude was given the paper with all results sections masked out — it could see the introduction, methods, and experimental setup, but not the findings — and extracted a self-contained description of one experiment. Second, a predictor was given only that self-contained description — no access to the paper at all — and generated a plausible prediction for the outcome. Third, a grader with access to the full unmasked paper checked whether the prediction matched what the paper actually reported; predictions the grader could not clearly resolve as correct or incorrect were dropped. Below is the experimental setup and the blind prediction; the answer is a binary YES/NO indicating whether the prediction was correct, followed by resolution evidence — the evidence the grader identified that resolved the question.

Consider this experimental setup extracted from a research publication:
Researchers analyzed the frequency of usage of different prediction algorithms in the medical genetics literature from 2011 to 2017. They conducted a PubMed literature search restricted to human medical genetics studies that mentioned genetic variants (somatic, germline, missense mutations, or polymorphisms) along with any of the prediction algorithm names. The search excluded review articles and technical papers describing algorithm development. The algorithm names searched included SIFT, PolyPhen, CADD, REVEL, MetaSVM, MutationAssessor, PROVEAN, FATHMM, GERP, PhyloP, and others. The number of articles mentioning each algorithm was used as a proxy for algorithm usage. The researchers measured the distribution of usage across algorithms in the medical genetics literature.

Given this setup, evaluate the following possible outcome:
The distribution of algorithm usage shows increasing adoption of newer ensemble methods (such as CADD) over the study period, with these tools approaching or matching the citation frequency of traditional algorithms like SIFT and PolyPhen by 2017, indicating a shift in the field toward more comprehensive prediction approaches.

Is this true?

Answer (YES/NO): NO